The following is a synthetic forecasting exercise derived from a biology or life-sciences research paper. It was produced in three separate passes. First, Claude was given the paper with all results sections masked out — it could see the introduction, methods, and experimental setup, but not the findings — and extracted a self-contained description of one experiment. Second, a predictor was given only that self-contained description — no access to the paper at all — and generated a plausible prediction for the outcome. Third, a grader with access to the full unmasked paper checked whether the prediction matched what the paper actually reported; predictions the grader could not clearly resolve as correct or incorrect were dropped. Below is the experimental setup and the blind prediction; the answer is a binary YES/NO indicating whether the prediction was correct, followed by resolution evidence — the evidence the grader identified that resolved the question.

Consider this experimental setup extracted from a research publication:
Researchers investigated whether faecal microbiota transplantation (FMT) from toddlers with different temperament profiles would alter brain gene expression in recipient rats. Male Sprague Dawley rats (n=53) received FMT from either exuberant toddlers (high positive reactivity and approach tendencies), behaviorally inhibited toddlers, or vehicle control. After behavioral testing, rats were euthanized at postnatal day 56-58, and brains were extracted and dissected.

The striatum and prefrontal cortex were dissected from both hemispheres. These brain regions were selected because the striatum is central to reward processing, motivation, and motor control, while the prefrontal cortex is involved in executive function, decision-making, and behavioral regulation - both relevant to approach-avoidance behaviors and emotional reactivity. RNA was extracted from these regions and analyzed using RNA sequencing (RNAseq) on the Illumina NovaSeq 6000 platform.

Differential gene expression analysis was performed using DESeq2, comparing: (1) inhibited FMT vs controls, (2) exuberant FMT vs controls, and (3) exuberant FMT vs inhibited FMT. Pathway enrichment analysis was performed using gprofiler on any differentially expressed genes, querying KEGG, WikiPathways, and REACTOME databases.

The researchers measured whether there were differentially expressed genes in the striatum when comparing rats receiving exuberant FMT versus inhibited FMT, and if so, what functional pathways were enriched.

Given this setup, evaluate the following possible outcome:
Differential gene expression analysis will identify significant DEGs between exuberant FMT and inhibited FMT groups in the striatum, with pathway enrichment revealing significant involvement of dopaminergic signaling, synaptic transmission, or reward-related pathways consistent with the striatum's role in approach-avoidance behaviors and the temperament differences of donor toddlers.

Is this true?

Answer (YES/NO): NO